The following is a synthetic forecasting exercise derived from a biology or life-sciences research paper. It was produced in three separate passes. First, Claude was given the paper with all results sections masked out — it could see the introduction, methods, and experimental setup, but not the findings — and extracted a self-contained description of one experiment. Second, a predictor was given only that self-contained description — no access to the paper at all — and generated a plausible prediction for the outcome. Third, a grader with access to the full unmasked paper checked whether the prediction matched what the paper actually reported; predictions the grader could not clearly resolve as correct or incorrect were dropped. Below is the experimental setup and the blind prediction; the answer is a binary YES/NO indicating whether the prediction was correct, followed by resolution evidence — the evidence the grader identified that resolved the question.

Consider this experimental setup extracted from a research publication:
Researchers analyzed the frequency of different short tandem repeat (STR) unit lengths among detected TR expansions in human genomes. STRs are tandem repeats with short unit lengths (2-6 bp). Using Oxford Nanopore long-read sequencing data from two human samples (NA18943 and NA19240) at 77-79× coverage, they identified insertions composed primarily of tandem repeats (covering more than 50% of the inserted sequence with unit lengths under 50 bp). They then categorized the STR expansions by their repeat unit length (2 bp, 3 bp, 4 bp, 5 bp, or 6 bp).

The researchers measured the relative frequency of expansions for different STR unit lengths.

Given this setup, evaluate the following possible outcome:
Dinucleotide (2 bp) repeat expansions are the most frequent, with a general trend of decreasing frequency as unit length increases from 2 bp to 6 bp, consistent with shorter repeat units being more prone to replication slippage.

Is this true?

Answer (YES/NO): NO